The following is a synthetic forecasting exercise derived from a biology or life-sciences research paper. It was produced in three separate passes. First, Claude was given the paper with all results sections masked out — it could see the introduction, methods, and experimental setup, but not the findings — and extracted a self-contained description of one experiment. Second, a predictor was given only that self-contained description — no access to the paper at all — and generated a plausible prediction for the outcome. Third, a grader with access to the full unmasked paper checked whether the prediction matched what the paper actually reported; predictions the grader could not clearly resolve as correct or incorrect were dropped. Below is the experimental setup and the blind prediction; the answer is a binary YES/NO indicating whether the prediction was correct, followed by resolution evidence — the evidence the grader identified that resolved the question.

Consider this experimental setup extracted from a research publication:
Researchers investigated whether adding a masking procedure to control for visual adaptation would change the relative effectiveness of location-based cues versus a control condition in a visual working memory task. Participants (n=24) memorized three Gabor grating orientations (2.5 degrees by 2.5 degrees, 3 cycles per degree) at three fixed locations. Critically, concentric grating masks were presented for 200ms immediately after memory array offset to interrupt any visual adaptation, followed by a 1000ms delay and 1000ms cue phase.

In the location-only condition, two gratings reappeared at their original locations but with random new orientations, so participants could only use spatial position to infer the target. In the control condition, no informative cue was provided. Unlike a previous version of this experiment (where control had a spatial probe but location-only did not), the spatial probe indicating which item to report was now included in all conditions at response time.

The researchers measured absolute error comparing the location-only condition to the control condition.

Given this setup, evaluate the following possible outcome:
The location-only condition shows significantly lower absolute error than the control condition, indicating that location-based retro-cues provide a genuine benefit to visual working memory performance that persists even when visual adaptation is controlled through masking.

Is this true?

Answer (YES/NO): YES